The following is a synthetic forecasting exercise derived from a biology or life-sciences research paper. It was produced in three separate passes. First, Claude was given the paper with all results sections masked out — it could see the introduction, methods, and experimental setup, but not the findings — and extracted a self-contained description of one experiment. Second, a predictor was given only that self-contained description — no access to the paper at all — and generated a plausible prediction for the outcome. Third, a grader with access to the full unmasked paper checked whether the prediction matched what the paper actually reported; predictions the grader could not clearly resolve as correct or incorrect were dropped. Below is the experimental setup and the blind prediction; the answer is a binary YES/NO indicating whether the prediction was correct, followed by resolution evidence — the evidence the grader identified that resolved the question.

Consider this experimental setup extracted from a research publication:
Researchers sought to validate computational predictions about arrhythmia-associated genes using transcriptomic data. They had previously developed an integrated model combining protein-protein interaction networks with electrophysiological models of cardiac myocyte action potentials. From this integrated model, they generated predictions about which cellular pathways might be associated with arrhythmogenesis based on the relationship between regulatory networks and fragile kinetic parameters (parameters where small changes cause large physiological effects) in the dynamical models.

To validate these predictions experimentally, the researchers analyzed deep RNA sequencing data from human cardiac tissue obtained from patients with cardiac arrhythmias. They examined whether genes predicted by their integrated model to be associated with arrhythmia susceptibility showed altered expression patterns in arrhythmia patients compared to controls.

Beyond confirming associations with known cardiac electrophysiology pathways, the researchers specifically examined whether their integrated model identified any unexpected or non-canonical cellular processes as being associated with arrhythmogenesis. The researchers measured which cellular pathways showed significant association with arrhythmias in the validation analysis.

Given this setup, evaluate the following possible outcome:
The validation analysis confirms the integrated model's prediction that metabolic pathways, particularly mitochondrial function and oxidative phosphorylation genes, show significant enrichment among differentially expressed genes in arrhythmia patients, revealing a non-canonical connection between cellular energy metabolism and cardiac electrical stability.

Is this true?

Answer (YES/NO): NO